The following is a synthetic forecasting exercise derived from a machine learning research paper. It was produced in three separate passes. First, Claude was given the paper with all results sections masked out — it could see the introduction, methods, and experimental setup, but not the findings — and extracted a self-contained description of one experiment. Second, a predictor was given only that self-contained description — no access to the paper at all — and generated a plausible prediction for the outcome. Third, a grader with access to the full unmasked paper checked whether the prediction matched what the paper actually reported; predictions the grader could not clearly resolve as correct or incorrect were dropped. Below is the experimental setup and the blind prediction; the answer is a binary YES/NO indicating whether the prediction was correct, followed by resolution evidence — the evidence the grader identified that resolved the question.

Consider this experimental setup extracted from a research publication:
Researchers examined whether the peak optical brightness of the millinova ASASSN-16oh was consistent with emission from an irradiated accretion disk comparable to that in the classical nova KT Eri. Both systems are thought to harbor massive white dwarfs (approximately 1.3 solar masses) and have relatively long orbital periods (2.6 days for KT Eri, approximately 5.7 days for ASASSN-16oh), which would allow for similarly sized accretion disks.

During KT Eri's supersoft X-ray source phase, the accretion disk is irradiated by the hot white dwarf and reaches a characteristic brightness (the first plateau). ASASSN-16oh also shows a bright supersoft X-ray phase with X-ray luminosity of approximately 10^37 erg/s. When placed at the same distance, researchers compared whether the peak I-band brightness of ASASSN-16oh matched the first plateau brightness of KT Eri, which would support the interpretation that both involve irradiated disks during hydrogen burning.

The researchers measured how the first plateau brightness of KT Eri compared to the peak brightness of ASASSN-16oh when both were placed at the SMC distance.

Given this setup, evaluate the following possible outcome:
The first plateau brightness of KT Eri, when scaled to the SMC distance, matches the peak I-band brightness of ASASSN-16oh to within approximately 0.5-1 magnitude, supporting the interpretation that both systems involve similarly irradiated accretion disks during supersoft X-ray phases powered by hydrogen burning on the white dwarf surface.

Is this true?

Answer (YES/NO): YES